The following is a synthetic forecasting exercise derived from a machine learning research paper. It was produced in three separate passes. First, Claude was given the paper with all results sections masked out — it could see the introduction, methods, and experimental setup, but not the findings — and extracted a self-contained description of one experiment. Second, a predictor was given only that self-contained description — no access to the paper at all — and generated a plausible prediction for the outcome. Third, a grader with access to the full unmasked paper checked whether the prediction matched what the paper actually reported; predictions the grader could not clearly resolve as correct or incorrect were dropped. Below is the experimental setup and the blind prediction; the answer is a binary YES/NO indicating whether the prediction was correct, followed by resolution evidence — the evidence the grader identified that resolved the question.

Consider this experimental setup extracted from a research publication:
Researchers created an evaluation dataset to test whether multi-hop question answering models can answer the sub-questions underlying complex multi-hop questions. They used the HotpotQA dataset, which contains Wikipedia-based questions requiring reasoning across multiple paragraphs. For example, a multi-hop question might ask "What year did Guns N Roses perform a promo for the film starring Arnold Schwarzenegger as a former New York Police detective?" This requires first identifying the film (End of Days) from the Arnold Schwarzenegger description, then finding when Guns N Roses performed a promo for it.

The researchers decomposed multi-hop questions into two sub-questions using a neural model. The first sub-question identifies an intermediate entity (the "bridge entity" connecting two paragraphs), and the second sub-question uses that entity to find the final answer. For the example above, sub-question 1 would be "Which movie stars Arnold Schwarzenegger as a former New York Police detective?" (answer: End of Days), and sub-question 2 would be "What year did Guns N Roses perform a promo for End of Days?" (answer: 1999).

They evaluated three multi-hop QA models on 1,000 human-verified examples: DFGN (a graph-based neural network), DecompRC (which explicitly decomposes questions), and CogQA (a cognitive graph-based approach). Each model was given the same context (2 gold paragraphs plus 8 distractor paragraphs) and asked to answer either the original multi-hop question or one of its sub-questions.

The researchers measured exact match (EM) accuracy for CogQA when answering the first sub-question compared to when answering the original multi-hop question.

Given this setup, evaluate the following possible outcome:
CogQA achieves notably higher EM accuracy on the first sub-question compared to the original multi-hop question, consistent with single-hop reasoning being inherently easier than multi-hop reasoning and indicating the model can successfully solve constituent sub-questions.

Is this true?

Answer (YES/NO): NO